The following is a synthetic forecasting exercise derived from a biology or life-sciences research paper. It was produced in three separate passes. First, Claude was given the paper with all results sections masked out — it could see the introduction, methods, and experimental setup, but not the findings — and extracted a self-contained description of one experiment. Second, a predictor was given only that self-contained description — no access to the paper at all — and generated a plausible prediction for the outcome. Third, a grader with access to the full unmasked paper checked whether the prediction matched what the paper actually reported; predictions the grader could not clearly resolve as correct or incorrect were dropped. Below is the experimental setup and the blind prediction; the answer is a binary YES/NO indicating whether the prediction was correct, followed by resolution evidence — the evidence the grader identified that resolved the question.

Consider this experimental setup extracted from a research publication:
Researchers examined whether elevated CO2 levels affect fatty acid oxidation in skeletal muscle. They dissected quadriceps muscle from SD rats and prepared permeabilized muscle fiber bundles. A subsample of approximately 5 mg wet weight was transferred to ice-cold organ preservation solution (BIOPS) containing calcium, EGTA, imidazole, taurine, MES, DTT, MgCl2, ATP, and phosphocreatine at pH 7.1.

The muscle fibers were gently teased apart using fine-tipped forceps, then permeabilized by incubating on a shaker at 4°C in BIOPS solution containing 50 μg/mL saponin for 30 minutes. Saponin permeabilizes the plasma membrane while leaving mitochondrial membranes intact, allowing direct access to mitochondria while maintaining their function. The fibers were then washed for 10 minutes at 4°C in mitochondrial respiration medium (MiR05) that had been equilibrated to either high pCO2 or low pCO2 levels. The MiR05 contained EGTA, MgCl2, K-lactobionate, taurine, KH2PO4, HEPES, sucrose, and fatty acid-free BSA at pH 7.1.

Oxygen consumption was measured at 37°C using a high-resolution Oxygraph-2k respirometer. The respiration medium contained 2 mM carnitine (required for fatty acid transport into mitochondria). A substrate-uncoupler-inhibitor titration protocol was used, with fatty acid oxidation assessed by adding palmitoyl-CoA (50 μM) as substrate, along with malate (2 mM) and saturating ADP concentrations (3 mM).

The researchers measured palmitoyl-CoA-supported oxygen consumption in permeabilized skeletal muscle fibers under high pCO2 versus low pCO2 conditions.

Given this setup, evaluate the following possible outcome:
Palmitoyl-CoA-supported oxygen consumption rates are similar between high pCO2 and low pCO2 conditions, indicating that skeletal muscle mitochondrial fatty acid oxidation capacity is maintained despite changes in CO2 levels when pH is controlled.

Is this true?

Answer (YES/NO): NO